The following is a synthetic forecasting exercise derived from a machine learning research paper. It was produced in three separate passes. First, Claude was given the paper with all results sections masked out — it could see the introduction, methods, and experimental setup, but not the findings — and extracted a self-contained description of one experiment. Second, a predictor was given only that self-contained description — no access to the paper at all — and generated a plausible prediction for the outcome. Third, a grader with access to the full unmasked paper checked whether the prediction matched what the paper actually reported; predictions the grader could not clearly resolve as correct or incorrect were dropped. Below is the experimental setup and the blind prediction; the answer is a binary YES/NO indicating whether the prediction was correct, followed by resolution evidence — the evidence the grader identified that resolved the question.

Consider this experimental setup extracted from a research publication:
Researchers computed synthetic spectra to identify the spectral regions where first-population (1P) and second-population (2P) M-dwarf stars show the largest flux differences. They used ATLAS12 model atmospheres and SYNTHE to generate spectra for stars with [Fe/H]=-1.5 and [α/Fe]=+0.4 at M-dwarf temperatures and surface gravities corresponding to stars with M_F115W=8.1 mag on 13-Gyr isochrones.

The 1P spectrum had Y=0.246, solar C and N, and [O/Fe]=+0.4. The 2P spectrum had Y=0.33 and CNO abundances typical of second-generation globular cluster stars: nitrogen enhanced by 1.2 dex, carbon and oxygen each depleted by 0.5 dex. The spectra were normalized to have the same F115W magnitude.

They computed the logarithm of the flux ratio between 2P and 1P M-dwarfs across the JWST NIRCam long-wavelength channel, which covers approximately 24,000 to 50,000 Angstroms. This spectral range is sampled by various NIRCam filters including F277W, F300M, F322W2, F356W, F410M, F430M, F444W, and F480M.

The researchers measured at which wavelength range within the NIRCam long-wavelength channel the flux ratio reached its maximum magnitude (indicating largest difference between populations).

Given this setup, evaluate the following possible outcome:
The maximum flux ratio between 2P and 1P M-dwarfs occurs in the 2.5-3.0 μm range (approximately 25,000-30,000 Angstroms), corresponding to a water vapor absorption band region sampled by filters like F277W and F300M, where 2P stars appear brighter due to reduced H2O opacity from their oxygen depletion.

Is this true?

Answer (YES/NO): NO